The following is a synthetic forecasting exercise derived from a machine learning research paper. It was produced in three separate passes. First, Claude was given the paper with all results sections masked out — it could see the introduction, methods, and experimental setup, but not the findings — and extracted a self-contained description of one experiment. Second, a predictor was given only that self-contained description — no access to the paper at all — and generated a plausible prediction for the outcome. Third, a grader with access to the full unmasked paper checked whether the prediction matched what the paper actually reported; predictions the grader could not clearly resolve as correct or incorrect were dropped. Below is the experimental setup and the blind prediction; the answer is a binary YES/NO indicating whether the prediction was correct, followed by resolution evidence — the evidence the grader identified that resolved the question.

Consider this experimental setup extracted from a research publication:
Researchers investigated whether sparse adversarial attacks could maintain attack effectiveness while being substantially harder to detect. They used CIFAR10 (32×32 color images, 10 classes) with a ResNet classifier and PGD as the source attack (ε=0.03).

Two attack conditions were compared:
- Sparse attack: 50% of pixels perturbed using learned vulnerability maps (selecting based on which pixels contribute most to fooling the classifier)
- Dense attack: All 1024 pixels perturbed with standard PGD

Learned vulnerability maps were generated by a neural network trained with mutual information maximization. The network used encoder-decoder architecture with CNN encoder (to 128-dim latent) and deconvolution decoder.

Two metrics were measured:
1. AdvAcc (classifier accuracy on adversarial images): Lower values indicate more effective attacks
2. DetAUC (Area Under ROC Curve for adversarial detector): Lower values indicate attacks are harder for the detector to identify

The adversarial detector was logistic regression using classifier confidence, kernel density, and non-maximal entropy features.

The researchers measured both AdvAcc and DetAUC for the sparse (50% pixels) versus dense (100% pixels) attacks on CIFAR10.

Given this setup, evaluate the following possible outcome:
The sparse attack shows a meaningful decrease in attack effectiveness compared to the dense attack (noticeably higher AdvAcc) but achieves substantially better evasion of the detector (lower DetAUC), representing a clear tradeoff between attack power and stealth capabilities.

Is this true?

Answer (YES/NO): NO